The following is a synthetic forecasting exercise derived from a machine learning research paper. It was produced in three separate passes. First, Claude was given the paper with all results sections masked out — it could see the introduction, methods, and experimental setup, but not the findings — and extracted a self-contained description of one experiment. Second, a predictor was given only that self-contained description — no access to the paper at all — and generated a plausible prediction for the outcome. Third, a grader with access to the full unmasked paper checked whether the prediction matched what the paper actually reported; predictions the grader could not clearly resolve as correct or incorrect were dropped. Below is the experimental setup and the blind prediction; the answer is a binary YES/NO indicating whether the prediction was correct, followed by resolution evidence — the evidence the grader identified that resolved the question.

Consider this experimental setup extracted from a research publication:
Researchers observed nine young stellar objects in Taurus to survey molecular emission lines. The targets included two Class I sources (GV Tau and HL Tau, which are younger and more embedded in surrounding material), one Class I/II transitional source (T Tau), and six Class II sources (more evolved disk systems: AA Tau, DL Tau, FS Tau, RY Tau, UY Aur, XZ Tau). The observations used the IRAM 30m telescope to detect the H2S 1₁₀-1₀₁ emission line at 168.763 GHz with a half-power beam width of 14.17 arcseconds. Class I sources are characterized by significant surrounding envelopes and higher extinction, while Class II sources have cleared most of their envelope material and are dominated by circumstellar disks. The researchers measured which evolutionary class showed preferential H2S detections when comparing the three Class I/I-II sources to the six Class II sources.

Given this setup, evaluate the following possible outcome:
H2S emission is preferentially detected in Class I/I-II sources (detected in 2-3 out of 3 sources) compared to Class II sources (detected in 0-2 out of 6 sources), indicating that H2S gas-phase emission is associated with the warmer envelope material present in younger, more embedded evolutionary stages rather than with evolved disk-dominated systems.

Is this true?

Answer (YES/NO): YES